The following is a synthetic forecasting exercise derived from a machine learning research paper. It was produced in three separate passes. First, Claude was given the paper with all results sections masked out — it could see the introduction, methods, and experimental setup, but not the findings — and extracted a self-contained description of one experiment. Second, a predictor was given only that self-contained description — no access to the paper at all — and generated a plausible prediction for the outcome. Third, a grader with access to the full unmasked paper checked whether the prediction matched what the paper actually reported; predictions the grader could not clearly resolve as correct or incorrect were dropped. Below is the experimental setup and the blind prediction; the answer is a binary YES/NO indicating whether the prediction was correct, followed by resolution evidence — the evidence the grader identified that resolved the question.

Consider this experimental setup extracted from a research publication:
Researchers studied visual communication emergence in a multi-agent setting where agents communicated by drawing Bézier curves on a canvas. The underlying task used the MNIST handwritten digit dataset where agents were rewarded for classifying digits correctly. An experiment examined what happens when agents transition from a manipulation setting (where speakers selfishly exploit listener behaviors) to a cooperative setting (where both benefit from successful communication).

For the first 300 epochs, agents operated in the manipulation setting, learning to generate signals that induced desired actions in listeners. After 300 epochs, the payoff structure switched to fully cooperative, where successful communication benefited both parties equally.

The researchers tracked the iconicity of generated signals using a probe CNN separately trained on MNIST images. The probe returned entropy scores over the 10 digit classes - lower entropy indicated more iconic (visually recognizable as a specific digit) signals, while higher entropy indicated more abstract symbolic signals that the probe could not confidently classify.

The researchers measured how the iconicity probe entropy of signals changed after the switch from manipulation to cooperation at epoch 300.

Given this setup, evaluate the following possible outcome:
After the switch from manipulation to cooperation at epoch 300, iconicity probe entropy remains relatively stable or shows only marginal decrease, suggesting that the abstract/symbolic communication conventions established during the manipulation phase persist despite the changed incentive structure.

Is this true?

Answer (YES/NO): NO